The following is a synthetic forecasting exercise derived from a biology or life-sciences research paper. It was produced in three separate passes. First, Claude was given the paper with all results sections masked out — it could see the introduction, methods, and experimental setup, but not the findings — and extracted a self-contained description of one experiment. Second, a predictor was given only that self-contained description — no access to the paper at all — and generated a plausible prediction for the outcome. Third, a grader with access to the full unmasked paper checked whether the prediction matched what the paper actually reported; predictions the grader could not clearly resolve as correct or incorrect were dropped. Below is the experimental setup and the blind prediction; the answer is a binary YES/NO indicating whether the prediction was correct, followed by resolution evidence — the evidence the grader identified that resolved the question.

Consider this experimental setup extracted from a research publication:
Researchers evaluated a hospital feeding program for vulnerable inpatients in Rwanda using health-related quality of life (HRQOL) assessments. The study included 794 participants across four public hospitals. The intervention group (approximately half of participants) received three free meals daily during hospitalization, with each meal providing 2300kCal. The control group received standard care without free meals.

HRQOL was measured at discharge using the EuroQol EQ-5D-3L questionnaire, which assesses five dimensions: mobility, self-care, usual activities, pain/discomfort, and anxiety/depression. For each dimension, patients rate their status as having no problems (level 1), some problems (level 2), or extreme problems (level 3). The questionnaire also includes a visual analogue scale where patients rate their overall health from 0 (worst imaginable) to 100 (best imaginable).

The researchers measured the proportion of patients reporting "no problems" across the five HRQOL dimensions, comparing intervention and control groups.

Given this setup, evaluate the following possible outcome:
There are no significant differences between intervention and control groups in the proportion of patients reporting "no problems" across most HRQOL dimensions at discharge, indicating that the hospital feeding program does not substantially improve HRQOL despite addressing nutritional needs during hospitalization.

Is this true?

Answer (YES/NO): NO